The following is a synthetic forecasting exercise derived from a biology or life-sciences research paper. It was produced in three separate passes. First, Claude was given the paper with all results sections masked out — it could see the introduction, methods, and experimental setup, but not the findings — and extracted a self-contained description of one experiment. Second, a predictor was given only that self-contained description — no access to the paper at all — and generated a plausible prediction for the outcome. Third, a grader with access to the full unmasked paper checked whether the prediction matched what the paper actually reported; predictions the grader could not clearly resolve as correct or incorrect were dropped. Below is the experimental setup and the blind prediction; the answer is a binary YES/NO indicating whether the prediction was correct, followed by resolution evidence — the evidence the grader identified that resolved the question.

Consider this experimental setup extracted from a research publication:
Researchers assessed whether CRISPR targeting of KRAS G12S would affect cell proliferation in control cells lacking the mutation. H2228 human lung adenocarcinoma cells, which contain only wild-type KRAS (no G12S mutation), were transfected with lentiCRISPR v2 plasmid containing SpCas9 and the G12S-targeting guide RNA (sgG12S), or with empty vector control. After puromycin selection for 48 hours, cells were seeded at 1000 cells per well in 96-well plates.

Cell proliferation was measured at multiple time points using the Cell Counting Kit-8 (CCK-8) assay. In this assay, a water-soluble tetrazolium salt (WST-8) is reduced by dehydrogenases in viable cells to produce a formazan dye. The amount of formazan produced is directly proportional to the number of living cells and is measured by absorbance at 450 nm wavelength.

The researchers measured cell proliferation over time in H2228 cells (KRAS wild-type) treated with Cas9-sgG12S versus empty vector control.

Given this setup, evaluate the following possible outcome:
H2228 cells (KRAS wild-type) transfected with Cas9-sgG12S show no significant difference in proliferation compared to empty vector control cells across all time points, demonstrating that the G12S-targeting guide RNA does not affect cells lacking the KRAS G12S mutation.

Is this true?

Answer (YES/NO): YES